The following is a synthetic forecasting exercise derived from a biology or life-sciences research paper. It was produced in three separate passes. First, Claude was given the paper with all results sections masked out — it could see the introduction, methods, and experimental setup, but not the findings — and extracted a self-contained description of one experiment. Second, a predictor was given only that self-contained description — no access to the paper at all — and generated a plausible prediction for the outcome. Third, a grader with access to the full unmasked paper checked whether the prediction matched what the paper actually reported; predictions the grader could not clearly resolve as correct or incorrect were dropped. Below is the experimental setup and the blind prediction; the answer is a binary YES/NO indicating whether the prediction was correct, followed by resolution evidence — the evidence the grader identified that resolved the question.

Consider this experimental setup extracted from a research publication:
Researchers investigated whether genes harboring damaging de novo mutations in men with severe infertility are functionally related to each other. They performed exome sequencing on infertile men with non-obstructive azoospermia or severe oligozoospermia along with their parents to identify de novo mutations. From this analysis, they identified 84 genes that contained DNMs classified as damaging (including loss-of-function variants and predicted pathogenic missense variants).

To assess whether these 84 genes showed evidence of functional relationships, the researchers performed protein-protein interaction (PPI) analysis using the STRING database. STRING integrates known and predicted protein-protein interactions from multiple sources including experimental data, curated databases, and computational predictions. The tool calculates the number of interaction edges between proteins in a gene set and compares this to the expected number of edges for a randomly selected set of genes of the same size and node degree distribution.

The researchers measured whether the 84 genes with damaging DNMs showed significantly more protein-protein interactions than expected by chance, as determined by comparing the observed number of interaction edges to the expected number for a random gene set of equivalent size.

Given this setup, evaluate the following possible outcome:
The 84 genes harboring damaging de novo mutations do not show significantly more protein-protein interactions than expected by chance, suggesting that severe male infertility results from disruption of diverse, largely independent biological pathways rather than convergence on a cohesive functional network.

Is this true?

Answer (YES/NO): NO